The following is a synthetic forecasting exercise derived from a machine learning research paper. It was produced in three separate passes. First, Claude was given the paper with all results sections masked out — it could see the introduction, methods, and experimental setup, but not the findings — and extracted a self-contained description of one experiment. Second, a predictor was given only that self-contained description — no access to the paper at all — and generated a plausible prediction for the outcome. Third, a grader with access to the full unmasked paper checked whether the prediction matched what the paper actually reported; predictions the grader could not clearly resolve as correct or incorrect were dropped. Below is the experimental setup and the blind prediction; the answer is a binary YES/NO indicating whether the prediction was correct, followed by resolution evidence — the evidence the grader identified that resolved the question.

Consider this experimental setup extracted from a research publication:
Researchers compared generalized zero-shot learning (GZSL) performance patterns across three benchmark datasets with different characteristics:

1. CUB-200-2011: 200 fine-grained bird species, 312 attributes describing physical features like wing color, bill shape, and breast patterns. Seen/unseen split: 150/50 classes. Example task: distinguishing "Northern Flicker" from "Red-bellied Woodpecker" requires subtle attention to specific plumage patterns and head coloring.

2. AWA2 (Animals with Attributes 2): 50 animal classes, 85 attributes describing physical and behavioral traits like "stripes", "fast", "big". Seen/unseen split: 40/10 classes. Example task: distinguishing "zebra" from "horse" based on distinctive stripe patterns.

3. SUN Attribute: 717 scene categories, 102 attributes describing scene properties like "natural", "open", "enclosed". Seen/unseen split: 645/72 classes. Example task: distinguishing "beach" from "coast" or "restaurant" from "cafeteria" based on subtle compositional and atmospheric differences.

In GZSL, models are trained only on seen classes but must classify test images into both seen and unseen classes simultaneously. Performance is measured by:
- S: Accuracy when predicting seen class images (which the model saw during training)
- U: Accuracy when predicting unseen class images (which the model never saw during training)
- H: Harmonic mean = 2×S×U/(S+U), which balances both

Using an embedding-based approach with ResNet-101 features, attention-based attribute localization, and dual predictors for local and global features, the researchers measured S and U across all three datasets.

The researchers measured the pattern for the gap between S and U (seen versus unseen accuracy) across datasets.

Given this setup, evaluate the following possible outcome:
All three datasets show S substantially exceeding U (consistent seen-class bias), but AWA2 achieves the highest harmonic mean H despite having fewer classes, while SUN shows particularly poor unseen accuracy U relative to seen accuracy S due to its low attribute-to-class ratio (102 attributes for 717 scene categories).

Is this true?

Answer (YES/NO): NO